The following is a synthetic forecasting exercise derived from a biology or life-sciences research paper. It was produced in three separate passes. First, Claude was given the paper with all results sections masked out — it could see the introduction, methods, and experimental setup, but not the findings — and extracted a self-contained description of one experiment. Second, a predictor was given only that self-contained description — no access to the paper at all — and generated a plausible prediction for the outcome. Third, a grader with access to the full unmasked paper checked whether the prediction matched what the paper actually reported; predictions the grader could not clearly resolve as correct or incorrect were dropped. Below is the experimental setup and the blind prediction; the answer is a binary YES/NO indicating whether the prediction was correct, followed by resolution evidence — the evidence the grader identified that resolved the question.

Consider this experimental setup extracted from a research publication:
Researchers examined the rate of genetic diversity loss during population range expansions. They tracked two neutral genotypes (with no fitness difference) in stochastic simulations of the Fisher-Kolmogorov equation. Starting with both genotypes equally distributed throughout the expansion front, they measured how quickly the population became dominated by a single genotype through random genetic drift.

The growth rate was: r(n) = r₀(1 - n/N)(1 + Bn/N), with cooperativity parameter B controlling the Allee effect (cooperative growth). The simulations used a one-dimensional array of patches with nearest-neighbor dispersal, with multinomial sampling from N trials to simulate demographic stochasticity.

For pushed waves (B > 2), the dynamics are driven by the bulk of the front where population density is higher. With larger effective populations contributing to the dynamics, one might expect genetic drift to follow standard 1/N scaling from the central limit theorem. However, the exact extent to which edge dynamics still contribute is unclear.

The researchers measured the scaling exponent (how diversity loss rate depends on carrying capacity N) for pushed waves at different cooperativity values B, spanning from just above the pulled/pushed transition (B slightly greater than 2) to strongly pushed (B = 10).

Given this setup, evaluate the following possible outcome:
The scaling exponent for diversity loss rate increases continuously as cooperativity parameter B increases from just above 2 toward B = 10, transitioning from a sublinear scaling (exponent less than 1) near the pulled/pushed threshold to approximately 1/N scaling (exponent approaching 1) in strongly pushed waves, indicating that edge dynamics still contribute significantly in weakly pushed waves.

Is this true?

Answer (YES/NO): NO